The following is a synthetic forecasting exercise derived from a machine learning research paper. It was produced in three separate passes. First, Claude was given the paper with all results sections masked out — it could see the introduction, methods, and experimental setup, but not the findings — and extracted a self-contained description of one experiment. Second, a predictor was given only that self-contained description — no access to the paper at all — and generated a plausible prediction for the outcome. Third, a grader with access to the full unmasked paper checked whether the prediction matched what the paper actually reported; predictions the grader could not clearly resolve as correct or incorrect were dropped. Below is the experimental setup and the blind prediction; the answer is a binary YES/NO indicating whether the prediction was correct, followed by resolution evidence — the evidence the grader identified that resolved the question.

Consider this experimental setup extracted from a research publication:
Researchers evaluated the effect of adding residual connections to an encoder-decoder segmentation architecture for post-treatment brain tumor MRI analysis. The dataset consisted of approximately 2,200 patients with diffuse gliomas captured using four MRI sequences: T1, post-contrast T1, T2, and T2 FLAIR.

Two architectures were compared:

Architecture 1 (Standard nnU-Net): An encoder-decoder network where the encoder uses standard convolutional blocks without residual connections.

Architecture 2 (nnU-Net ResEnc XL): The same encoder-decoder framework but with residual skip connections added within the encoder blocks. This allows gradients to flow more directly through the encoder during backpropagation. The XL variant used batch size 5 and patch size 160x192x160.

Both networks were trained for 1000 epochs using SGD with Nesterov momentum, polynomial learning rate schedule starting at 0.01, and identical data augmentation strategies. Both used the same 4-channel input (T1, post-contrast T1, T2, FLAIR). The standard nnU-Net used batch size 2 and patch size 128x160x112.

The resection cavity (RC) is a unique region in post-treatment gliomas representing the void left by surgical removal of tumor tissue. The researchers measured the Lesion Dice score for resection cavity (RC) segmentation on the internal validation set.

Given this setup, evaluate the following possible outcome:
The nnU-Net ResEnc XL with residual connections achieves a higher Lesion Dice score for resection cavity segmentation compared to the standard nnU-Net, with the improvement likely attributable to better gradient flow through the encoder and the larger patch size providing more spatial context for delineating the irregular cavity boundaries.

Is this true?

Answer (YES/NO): YES